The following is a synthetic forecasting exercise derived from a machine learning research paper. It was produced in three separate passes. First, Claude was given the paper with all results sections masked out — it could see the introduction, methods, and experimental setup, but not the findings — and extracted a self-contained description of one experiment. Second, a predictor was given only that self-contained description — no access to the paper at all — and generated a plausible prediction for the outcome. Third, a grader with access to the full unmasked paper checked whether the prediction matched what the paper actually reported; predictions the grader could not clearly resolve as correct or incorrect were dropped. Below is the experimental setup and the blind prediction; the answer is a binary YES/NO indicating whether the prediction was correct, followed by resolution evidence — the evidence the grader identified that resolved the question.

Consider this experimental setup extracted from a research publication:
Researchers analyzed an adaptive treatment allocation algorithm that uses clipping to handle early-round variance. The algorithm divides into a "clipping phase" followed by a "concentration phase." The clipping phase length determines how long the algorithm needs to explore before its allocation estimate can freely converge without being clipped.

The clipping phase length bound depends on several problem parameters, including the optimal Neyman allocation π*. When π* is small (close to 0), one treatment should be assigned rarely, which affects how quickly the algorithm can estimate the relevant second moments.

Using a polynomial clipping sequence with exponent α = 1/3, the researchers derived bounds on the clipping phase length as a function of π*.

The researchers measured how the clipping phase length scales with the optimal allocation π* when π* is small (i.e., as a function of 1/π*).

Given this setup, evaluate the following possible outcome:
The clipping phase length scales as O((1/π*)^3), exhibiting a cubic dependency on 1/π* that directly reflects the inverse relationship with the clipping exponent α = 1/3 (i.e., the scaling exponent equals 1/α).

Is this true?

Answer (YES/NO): YES